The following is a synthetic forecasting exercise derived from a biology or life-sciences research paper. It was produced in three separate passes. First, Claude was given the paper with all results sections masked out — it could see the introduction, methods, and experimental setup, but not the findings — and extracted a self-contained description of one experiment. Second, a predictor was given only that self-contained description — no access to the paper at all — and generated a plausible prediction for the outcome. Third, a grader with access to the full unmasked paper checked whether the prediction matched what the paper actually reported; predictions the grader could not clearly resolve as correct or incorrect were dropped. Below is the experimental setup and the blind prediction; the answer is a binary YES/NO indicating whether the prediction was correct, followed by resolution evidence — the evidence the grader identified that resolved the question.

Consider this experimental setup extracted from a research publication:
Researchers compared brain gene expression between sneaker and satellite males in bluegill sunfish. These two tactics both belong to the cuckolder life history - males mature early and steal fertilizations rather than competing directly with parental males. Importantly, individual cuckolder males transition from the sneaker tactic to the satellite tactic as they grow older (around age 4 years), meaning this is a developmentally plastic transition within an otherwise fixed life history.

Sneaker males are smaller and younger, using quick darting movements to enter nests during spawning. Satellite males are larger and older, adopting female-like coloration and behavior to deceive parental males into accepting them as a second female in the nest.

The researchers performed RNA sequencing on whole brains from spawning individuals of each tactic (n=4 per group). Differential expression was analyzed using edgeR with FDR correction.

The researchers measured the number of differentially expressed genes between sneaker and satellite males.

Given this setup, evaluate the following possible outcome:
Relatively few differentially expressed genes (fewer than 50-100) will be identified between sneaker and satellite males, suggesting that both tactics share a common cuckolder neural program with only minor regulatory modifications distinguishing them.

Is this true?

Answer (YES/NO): NO